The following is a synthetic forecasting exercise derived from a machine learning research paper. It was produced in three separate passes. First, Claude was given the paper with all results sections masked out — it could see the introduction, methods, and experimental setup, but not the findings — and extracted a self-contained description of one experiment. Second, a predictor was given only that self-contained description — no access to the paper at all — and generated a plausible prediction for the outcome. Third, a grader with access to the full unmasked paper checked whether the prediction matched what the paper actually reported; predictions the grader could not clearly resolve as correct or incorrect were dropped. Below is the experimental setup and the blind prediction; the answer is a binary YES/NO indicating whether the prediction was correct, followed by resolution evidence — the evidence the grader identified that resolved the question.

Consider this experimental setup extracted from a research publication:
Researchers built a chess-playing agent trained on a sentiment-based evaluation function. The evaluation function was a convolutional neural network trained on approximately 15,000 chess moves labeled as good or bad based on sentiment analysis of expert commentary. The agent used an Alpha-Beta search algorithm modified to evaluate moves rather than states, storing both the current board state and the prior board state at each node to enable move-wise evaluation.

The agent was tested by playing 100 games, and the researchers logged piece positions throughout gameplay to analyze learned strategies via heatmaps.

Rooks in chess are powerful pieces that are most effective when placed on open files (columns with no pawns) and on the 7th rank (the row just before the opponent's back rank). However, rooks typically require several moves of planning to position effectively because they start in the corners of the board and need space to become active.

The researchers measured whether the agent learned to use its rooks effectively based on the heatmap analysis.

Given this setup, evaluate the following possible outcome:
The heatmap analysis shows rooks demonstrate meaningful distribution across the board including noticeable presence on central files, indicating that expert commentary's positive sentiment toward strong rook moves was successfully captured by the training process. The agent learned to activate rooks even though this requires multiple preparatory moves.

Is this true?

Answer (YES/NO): NO